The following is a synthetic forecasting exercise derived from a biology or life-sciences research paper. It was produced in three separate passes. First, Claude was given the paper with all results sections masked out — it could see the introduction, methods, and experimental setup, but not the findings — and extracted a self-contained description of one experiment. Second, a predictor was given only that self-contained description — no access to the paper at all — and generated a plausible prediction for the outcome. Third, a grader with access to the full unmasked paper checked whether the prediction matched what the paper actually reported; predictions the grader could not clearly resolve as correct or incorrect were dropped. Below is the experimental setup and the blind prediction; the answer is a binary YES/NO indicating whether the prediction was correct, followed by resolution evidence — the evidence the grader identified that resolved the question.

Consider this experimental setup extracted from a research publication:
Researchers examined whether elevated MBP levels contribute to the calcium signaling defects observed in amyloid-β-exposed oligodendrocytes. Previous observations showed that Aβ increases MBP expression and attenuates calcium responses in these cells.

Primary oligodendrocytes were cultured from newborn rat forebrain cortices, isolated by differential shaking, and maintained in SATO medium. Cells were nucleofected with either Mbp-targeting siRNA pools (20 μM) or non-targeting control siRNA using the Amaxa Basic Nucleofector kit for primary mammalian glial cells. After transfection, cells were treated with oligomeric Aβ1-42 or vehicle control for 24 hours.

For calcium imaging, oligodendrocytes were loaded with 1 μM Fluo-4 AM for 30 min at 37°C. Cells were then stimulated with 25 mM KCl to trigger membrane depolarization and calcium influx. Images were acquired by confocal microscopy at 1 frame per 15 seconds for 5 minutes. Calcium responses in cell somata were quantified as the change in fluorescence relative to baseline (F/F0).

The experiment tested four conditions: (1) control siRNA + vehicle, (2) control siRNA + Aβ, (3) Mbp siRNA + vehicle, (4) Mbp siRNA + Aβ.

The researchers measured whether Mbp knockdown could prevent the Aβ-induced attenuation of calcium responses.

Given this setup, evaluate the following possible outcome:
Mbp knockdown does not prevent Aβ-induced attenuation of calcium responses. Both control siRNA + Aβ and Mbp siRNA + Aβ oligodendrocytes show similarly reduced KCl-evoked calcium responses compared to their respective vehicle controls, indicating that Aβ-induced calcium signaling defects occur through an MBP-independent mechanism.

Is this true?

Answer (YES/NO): NO